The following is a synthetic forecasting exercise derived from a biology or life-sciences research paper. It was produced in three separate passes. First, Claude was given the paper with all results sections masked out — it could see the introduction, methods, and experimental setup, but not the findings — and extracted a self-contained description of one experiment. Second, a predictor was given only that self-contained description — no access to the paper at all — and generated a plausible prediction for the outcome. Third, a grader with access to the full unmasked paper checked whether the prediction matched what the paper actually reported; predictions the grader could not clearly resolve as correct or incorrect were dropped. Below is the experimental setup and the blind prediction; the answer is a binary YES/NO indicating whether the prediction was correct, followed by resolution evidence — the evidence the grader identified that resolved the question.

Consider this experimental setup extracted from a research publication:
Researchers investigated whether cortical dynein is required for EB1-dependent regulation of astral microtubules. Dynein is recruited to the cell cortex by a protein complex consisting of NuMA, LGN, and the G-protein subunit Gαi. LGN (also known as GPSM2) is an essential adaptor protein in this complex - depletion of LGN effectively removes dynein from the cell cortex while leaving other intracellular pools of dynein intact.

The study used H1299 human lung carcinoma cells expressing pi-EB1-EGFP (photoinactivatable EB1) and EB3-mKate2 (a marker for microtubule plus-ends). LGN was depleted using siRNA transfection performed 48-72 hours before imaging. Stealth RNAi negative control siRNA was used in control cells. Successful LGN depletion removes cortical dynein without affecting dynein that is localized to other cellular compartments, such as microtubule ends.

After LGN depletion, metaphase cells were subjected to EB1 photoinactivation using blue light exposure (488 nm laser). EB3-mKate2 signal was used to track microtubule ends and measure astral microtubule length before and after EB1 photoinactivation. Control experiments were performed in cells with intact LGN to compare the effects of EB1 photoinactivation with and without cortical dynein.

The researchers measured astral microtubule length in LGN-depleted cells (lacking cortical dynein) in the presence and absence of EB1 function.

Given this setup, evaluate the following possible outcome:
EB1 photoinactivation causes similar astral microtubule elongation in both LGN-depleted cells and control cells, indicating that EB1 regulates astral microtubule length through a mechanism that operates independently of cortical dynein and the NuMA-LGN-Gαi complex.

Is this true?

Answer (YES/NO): NO